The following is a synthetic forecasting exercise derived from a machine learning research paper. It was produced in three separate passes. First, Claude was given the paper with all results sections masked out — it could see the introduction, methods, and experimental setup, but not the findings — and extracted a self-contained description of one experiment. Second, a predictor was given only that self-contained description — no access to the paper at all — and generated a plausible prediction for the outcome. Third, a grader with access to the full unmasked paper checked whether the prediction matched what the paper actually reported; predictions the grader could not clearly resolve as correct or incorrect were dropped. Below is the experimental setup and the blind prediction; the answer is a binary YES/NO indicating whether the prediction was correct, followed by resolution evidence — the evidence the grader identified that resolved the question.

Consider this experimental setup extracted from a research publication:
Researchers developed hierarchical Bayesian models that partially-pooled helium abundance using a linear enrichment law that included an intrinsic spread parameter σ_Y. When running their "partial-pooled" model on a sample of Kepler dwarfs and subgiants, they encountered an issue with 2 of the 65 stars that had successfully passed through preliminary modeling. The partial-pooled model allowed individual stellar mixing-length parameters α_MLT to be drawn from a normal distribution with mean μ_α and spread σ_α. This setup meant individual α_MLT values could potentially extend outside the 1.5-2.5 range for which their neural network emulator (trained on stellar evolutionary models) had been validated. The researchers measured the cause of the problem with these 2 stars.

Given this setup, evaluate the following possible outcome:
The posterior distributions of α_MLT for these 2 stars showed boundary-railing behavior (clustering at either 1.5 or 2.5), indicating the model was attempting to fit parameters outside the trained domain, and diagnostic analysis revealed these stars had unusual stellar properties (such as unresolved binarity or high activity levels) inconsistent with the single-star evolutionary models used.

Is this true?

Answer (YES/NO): NO